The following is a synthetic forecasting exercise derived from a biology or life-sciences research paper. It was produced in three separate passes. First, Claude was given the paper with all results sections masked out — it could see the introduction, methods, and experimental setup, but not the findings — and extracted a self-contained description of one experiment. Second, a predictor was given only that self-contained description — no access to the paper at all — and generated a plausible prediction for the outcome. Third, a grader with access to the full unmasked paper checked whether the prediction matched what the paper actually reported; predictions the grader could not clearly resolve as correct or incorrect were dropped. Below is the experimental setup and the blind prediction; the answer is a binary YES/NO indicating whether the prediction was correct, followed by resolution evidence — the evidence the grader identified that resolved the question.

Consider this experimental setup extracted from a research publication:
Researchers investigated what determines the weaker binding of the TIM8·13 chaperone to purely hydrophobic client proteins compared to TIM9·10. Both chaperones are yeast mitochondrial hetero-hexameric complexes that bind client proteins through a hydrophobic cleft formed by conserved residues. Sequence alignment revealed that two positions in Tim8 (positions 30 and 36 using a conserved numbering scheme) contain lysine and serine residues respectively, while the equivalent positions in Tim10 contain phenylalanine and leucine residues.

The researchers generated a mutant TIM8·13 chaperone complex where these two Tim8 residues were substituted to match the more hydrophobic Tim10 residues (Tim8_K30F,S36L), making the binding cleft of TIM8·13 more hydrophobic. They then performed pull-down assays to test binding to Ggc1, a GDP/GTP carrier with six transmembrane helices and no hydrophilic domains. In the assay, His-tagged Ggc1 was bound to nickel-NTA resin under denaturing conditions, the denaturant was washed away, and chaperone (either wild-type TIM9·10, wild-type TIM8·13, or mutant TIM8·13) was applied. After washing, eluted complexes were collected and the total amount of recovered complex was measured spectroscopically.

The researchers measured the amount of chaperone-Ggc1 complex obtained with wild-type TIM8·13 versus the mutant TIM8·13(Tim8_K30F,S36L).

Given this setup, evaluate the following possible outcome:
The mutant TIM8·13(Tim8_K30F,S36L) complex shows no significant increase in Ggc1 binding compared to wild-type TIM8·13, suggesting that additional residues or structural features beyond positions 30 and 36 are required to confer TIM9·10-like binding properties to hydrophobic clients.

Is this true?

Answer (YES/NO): NO